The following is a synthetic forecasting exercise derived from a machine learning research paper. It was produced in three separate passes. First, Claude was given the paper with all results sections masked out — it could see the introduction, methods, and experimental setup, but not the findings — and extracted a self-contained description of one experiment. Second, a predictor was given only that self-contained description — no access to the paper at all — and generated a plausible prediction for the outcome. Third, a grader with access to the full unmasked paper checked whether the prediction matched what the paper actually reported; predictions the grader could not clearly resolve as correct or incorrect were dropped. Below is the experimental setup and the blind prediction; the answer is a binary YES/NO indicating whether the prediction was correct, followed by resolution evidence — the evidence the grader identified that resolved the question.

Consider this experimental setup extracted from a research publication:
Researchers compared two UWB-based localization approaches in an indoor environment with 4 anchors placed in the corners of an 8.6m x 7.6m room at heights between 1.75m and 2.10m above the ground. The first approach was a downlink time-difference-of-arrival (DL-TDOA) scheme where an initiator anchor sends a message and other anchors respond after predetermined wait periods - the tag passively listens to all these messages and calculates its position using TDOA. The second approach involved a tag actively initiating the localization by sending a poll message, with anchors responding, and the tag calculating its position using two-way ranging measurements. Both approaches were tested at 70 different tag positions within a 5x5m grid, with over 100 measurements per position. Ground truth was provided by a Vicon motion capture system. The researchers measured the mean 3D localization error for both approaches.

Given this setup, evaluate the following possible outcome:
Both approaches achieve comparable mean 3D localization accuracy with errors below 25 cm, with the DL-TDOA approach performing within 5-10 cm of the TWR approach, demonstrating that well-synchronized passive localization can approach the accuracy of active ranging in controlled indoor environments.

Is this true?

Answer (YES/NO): NO